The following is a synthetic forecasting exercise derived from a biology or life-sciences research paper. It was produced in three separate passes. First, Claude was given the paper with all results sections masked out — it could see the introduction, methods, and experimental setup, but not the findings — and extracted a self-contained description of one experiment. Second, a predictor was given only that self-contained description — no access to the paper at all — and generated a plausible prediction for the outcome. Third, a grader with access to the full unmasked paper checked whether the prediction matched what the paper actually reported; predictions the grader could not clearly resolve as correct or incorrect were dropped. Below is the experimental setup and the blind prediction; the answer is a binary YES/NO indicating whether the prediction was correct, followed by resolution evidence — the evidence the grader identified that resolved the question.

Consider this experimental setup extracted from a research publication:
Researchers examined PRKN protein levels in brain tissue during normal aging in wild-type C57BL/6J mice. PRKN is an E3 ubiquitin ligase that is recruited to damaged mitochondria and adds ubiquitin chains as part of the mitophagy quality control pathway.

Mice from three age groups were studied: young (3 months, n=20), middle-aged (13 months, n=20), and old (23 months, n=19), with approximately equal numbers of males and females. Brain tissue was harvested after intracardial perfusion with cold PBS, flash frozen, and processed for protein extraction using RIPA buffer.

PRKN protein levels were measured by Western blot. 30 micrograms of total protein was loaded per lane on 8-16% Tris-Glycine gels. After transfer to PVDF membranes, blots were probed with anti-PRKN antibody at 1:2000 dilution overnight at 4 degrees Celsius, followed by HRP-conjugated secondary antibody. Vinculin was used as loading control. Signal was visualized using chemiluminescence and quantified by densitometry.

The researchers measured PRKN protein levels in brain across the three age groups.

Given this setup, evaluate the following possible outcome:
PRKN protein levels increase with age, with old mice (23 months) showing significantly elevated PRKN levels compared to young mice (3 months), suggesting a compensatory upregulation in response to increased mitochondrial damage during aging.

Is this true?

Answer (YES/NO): NO